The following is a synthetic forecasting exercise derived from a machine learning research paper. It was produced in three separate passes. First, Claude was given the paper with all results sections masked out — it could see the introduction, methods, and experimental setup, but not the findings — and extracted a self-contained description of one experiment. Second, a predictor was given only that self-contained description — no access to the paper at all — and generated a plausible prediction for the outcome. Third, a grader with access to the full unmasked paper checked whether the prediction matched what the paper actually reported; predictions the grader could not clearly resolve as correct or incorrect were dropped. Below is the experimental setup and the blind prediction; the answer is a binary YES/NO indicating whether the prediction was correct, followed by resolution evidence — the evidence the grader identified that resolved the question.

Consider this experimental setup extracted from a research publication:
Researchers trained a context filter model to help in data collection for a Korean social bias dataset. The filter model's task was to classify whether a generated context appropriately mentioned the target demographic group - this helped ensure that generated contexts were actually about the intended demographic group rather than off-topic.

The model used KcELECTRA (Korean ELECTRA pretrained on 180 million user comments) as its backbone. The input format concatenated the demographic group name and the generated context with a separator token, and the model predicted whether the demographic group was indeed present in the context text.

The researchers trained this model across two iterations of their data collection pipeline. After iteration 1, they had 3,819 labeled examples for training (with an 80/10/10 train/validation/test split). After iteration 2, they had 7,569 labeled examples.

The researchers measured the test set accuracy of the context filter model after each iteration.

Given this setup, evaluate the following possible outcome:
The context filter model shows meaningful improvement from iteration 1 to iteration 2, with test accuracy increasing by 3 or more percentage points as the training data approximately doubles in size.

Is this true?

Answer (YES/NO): YES